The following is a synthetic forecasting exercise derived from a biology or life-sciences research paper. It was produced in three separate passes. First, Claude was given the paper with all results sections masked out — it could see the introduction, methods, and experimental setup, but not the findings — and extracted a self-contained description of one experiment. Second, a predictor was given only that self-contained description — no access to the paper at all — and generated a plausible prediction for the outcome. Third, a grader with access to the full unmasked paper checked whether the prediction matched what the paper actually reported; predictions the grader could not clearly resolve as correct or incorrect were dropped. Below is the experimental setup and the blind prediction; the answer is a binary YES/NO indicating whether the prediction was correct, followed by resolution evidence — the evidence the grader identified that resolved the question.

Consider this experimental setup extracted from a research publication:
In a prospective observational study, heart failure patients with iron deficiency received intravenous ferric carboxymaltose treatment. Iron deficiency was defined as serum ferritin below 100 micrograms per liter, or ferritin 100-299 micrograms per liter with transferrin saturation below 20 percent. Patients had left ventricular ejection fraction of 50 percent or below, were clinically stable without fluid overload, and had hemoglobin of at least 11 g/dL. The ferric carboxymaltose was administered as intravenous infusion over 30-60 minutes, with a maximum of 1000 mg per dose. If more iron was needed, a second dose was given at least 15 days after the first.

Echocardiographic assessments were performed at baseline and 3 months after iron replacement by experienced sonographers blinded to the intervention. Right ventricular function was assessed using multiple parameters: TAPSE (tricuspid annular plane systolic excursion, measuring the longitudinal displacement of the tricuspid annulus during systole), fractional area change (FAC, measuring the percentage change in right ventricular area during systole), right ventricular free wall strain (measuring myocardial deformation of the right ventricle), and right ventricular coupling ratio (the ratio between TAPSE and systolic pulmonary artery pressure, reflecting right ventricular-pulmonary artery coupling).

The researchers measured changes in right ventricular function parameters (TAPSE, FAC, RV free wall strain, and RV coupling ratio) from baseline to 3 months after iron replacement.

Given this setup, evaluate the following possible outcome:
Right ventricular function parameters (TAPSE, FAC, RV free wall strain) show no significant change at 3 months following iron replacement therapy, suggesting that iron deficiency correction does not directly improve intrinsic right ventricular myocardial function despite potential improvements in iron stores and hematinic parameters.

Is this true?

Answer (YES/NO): NO